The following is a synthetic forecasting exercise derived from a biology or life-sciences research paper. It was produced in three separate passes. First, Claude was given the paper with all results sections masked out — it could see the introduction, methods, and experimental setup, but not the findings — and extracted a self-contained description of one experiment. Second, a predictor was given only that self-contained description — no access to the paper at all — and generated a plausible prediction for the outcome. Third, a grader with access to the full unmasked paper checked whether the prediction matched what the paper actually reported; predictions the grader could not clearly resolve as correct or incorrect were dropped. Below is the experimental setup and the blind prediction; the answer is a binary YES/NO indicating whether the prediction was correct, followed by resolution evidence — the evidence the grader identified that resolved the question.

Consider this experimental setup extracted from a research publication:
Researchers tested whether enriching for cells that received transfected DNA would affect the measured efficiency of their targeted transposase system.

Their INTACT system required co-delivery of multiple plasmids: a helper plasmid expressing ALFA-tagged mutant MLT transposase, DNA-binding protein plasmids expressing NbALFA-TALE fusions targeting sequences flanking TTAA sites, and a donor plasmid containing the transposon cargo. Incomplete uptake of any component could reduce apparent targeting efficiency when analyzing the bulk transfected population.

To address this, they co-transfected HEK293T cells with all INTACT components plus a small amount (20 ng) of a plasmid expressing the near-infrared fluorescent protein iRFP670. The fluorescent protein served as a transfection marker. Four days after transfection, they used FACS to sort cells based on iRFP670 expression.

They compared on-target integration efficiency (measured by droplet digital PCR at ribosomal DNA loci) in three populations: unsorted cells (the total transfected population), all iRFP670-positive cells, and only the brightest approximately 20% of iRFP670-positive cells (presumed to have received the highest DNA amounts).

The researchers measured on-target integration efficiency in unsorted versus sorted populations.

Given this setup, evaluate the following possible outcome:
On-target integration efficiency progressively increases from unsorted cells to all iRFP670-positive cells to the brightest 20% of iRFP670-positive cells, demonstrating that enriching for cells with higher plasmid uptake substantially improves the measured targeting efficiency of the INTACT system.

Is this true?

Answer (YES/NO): YES